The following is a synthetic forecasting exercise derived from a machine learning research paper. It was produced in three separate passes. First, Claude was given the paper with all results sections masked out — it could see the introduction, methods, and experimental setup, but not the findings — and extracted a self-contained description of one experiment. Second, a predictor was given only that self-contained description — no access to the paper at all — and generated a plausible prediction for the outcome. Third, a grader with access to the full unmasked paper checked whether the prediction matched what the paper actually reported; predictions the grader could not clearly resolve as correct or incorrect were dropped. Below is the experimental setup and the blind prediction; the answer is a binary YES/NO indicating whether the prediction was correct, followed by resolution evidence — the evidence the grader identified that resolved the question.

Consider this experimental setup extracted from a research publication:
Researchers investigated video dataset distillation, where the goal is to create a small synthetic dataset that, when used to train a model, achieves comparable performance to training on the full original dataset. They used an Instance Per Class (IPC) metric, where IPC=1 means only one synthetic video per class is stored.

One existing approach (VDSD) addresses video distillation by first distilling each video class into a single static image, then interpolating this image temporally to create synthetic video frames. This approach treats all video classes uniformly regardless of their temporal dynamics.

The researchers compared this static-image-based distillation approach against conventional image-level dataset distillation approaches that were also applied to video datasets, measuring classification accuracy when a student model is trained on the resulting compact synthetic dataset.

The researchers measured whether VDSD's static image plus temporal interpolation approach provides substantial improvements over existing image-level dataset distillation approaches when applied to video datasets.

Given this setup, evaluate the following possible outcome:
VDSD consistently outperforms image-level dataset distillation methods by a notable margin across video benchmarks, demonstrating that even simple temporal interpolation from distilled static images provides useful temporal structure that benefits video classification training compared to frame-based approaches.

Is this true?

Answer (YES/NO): NO